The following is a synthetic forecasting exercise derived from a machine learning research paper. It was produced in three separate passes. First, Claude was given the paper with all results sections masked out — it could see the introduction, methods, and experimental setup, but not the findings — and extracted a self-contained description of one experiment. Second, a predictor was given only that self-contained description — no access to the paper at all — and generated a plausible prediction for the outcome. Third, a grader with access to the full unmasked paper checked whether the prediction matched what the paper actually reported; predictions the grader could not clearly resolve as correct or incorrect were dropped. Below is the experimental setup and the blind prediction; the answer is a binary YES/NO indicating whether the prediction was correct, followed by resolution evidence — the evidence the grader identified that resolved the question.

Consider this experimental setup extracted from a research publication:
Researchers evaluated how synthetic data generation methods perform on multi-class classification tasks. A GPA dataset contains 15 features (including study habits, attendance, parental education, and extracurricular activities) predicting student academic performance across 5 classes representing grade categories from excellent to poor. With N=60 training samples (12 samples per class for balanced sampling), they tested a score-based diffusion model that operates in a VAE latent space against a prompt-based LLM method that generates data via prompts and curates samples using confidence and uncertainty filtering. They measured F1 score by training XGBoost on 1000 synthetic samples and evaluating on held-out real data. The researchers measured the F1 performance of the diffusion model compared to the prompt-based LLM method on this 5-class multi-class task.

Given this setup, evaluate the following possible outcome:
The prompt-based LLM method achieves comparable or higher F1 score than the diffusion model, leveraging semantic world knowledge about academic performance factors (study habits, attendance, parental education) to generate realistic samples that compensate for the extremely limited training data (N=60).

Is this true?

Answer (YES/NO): YES